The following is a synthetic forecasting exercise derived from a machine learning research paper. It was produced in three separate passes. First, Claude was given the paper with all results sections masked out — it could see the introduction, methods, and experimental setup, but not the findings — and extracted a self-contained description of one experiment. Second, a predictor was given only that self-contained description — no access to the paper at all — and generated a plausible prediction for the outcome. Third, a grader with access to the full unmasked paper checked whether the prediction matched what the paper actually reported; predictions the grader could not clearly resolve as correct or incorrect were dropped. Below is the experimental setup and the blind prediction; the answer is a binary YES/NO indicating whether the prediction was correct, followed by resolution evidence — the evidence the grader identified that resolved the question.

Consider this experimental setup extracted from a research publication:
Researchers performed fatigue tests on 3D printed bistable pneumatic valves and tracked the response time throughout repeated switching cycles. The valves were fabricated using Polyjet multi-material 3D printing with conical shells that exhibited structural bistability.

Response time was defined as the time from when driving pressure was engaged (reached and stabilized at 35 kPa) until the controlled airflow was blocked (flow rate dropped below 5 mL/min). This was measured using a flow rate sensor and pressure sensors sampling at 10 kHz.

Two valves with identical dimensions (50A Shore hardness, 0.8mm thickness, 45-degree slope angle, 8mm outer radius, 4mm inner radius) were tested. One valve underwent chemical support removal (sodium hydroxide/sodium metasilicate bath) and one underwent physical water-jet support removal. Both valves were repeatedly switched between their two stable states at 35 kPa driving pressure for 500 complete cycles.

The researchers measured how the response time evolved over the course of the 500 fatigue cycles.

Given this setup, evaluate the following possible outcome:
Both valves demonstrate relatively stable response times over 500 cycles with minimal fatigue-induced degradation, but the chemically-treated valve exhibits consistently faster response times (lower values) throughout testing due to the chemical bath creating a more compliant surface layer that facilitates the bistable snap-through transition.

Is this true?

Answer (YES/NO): NO